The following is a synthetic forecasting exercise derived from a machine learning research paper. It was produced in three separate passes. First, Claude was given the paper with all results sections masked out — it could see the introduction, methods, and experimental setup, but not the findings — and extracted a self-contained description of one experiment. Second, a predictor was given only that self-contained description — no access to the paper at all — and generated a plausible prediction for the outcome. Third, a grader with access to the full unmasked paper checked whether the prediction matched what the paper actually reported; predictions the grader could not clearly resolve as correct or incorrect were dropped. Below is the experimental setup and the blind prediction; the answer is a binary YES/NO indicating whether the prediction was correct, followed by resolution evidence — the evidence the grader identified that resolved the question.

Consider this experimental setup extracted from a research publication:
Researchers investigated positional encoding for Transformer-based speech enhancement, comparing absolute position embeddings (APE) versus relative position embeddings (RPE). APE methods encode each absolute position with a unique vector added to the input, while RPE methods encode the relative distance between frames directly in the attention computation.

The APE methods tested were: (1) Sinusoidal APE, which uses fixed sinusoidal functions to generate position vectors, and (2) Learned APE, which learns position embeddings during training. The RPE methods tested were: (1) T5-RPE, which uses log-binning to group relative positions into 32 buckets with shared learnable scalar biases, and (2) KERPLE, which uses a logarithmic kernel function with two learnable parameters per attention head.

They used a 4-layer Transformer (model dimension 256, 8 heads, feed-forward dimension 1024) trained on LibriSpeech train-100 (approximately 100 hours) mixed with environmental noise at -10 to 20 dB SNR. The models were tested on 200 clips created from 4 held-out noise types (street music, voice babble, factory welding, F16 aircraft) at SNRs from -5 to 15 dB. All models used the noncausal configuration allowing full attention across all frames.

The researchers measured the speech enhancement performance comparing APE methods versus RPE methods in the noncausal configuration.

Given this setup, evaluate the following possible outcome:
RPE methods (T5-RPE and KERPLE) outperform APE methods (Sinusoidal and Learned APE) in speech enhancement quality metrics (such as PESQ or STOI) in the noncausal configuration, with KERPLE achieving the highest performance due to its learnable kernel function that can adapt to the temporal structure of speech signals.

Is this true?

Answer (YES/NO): NO